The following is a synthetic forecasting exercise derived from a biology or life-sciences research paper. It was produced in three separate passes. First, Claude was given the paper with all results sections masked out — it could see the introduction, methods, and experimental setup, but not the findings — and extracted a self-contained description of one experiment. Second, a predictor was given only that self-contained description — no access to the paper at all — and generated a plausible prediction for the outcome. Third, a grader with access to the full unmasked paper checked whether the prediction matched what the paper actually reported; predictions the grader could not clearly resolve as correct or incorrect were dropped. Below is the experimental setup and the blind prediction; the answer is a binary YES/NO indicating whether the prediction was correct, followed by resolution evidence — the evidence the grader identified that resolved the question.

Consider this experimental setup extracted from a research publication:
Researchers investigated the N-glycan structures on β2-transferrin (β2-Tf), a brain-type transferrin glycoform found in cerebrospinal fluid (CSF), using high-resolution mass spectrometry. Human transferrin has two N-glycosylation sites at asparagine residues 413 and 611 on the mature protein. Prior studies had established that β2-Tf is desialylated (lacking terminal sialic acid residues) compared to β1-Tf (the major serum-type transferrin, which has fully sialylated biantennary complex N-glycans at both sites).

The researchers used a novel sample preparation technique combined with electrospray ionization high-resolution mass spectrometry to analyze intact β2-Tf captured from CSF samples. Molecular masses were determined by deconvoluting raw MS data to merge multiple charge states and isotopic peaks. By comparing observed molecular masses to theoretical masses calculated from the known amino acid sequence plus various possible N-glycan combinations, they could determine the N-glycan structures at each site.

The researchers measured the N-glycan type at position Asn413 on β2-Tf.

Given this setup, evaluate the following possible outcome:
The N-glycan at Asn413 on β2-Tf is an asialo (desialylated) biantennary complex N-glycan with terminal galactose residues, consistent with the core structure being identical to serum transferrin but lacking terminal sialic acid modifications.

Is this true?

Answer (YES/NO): NO